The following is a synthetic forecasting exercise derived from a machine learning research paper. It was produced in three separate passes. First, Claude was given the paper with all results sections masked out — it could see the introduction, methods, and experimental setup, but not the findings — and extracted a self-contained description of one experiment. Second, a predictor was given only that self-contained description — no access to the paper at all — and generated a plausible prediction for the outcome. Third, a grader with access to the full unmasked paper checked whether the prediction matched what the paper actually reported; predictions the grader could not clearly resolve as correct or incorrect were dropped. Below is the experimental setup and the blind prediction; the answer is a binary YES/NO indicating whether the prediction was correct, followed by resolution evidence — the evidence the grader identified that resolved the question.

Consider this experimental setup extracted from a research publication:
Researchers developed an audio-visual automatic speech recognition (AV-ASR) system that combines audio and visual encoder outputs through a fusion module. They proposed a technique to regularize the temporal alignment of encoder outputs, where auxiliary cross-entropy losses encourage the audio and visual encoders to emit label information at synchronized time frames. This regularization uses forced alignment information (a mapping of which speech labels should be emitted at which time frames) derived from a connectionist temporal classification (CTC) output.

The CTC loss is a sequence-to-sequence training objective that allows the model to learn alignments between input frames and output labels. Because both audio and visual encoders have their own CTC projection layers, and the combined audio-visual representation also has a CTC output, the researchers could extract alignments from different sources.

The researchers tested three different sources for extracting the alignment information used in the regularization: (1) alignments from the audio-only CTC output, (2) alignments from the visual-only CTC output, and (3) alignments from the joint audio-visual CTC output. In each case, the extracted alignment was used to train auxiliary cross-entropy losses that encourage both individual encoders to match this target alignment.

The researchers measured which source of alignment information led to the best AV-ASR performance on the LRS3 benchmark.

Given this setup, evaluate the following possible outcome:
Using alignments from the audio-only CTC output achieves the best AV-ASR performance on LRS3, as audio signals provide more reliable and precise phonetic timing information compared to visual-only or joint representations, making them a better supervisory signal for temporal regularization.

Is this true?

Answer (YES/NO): NO